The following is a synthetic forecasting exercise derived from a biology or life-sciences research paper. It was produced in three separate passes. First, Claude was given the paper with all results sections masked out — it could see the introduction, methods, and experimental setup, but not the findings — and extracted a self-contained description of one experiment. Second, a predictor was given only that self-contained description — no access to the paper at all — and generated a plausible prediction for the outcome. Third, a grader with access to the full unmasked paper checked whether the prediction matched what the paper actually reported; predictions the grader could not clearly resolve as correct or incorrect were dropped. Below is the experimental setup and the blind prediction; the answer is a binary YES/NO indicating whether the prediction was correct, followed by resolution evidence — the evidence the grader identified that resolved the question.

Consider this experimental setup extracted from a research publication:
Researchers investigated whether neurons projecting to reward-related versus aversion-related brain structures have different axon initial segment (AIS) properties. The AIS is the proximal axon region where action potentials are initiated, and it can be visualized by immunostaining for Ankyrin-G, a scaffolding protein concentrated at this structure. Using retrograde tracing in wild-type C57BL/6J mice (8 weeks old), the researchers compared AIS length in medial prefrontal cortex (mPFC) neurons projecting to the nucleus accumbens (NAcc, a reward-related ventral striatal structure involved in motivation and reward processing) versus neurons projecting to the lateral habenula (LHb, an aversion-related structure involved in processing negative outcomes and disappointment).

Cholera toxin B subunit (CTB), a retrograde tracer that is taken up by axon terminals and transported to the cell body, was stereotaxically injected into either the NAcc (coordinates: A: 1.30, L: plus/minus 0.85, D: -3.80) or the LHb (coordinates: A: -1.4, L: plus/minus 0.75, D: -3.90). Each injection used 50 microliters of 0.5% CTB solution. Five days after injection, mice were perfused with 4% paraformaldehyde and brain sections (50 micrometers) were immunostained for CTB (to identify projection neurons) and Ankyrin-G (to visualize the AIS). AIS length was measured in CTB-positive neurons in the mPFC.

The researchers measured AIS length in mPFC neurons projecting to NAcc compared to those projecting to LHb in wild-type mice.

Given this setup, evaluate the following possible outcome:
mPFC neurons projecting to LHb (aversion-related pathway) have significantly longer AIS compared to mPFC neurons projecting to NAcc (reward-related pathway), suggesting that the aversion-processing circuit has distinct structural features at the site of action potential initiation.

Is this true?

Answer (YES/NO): NO